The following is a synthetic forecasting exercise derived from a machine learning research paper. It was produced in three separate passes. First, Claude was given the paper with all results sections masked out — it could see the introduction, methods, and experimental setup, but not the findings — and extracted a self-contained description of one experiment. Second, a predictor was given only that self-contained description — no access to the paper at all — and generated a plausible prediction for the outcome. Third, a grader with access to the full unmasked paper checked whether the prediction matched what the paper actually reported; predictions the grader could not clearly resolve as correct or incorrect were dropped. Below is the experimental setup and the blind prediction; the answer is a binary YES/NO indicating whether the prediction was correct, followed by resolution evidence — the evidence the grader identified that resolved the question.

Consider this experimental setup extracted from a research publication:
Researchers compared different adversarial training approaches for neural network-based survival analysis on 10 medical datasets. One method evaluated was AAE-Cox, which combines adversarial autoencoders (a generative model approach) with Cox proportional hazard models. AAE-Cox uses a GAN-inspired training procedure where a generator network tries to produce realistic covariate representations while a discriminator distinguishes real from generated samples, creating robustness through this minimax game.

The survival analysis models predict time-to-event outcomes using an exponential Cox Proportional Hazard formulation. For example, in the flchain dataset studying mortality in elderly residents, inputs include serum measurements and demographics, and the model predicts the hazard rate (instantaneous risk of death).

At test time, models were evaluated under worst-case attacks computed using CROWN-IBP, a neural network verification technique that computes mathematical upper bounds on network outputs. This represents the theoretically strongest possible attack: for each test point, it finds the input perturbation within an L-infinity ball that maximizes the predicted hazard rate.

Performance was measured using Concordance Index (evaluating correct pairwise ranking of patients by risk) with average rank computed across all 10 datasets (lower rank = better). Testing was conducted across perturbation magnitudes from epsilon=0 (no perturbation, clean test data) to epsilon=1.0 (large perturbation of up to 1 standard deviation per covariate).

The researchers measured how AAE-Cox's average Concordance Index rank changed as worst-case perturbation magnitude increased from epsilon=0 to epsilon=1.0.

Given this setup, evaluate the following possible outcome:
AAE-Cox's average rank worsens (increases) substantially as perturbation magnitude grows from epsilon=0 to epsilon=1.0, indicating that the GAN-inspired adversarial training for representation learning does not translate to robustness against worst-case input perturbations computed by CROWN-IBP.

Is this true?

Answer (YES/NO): YES